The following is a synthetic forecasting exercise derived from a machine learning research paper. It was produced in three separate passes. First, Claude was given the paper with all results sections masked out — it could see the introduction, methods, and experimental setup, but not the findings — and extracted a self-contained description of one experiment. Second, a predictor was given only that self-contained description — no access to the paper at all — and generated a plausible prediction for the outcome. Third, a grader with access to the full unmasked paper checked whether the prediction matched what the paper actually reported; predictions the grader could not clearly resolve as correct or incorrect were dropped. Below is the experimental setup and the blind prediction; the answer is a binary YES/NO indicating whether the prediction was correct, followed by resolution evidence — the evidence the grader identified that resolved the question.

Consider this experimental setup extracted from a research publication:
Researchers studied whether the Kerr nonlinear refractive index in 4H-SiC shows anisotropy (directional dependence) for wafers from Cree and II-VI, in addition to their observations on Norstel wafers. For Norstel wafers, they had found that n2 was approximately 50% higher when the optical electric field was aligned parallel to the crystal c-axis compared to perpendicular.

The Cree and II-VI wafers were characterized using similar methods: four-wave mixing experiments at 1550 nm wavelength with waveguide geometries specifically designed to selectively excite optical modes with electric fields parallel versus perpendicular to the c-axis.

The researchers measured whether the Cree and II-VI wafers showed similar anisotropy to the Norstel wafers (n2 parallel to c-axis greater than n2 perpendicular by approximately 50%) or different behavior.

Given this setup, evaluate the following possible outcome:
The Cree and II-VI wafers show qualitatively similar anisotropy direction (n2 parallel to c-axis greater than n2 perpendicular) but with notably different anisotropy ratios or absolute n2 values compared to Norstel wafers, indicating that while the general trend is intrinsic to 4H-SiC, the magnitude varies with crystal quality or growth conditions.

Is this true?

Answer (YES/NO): NO